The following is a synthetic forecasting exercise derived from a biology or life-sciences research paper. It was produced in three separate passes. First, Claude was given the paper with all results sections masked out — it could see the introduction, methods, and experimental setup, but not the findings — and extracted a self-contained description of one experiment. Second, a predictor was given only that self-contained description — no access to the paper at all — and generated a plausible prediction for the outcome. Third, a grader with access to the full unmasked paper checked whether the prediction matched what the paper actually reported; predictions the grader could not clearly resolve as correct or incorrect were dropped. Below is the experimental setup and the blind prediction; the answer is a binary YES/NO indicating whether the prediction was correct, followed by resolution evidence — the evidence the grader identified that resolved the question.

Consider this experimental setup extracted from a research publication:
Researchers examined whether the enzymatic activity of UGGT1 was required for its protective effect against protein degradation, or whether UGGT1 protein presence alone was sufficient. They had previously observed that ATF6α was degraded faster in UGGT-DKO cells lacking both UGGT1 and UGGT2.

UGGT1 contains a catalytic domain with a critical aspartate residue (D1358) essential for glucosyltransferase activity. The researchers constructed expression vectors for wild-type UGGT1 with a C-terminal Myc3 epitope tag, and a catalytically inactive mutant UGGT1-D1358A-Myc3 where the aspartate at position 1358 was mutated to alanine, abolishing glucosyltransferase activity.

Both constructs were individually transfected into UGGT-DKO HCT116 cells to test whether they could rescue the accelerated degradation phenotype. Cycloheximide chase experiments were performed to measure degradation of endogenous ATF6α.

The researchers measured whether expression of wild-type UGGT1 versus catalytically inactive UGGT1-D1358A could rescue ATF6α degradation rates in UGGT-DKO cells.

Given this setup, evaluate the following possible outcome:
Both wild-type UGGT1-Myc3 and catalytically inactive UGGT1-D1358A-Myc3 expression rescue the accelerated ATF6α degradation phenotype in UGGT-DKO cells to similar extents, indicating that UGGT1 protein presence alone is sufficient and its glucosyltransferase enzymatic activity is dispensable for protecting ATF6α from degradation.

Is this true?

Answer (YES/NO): NO